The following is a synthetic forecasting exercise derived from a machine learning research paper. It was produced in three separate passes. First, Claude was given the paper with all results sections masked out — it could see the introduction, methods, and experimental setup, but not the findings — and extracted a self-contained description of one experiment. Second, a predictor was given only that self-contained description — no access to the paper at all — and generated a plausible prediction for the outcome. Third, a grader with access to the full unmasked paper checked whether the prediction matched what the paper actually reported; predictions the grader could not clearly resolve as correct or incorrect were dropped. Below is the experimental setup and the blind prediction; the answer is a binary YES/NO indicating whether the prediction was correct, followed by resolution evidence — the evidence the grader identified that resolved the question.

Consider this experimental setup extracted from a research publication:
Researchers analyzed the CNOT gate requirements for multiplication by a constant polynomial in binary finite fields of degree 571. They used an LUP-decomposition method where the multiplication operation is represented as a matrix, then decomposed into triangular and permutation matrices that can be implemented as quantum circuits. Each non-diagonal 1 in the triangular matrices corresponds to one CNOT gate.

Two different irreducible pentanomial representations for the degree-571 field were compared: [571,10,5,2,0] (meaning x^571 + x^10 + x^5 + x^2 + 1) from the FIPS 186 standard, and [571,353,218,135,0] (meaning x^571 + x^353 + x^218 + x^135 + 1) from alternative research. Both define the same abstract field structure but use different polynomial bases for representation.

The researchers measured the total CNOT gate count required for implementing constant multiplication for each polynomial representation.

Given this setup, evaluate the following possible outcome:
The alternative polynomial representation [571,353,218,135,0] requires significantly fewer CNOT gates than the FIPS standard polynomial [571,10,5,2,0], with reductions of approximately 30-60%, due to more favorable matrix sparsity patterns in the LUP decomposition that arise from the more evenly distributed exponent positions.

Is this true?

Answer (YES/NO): NO